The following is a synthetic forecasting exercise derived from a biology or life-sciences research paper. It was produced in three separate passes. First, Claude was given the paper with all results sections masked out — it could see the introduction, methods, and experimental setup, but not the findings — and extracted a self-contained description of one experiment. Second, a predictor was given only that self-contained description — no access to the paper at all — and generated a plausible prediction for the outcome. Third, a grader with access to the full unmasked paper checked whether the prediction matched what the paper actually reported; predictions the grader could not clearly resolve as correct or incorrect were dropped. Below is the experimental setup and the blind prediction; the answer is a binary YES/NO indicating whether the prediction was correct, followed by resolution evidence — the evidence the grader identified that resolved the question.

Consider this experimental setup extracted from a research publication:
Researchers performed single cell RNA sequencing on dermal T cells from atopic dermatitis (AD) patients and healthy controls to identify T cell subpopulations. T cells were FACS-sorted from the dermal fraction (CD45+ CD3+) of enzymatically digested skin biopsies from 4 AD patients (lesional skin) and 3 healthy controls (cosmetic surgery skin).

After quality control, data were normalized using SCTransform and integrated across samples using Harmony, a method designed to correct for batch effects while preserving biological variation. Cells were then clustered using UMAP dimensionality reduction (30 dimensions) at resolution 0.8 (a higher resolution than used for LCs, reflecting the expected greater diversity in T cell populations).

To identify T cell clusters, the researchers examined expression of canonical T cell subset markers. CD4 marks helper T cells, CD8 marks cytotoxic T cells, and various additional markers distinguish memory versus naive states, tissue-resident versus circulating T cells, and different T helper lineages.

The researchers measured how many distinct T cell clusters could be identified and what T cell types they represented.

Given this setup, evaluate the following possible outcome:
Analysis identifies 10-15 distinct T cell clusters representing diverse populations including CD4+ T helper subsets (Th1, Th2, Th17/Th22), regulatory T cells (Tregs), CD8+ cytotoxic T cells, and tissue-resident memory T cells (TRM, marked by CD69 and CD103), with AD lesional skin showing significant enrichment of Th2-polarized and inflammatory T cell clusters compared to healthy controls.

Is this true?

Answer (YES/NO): NO